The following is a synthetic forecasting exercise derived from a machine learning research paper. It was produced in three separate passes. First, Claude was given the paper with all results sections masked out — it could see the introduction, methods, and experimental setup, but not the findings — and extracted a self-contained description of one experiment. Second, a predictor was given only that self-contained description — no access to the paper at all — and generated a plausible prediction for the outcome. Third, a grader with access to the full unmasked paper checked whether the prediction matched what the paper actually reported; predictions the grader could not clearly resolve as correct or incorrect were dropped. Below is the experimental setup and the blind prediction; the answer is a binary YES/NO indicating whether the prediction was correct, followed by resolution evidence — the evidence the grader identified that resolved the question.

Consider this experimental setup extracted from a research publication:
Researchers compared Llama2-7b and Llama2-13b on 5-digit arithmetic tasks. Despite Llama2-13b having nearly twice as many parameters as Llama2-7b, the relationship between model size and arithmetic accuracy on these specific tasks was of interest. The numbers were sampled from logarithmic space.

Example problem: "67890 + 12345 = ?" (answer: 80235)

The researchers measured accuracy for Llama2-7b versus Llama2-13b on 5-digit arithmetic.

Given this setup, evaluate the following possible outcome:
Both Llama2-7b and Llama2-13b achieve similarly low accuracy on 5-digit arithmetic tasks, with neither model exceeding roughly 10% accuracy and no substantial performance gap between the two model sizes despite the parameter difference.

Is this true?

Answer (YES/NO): NO